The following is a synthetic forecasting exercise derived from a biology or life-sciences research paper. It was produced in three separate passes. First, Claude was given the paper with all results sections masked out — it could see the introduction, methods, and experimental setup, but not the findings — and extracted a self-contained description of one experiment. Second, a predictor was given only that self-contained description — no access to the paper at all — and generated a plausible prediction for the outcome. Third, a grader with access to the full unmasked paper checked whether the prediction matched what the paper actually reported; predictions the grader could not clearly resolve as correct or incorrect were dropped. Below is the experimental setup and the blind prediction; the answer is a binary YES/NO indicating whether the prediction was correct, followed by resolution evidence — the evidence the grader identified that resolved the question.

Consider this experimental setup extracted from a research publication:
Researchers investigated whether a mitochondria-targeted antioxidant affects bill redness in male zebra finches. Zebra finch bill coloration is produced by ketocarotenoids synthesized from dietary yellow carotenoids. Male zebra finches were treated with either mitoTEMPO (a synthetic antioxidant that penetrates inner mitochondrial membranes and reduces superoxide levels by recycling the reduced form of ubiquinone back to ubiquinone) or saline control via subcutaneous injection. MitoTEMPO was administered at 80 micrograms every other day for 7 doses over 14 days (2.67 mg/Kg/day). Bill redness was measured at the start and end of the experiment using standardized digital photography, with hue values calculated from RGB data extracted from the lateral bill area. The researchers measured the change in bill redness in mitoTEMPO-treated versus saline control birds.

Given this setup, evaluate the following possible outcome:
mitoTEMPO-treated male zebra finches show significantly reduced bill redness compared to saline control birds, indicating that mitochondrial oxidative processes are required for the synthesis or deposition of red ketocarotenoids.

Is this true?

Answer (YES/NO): NO